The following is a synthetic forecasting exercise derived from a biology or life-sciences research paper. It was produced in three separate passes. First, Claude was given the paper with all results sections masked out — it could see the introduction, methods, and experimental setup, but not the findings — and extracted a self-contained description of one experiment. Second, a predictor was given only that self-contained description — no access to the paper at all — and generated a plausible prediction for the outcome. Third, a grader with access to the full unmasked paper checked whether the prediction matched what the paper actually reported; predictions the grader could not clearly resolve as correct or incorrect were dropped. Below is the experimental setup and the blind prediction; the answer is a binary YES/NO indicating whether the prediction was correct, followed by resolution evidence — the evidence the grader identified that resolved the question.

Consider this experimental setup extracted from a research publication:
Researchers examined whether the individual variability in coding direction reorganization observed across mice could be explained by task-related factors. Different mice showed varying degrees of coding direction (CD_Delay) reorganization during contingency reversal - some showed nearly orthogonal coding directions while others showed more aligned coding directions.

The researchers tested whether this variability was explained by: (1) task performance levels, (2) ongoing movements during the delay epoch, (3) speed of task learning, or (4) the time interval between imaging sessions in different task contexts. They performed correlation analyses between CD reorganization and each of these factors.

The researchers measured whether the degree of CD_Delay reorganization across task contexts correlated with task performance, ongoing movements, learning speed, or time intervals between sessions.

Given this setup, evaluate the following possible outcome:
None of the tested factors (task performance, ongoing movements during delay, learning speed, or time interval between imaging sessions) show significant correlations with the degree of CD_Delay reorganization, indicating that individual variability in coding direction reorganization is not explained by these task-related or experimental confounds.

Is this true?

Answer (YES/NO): YES